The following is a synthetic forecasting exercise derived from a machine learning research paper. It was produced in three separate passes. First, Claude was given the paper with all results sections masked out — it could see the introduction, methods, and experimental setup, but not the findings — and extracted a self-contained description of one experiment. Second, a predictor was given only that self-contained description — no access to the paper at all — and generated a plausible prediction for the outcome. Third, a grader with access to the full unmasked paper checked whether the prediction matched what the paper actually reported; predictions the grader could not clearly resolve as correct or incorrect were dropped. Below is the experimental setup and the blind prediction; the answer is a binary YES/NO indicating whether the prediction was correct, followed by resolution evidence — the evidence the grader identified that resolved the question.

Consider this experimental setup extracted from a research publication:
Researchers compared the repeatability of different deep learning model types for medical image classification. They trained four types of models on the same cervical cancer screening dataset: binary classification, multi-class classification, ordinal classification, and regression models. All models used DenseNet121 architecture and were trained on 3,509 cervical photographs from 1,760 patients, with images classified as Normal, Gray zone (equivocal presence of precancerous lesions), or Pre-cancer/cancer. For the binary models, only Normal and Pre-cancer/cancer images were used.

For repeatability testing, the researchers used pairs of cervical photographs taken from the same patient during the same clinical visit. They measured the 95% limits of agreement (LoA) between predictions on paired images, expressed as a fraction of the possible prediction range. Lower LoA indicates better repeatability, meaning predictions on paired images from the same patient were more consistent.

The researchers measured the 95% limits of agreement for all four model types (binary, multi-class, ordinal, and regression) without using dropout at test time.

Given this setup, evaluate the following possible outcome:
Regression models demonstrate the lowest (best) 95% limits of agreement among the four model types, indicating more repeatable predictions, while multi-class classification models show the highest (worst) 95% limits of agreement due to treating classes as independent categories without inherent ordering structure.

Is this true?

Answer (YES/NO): NO